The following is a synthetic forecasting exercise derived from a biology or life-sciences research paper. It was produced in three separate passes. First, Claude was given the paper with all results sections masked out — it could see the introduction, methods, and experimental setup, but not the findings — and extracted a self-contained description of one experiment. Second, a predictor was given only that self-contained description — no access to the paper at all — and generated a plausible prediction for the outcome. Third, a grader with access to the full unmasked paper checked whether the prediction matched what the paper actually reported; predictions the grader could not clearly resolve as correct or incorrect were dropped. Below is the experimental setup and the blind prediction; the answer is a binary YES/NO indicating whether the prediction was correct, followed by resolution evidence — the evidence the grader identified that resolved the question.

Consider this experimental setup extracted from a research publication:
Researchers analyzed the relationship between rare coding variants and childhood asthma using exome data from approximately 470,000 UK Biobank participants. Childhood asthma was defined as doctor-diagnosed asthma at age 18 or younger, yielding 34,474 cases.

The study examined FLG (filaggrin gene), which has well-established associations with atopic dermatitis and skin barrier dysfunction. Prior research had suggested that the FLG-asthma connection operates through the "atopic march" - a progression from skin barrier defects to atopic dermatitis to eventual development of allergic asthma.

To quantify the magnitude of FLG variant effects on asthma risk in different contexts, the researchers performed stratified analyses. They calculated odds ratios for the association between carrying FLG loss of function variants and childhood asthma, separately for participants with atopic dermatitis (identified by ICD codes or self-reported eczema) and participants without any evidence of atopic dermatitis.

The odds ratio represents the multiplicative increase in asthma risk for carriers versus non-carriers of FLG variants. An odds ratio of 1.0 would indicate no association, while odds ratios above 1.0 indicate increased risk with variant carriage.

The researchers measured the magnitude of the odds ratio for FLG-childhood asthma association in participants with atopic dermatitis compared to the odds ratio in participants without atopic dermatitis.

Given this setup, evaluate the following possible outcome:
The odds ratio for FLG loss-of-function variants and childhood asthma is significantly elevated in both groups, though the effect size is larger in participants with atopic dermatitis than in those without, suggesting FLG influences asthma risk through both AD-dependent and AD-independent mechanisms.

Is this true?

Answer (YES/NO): NO